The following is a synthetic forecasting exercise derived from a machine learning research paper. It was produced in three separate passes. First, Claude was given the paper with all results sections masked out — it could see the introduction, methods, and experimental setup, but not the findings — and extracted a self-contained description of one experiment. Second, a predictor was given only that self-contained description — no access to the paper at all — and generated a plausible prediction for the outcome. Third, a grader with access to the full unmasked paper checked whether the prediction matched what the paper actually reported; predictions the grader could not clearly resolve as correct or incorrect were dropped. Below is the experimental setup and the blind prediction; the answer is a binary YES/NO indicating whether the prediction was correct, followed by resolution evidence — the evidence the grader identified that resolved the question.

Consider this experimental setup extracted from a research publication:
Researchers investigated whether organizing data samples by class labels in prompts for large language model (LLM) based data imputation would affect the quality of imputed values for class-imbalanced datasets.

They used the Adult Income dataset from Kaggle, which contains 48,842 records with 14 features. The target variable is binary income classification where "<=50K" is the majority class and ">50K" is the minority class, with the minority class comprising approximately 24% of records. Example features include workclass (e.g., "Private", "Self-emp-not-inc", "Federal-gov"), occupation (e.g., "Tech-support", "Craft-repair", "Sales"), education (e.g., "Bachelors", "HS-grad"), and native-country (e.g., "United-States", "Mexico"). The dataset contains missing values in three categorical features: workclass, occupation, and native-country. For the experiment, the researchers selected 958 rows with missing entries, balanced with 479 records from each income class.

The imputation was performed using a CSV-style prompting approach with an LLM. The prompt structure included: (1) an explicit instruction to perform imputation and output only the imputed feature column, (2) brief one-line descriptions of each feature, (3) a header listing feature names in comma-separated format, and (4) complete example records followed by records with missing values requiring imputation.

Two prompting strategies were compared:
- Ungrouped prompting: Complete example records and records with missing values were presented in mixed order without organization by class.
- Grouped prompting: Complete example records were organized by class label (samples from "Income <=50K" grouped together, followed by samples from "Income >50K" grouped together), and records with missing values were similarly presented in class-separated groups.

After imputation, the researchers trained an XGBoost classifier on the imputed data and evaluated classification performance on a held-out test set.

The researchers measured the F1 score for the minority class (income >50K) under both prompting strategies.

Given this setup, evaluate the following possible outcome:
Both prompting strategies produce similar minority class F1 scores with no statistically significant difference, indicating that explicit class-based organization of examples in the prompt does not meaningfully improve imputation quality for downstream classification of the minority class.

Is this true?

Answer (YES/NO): NO